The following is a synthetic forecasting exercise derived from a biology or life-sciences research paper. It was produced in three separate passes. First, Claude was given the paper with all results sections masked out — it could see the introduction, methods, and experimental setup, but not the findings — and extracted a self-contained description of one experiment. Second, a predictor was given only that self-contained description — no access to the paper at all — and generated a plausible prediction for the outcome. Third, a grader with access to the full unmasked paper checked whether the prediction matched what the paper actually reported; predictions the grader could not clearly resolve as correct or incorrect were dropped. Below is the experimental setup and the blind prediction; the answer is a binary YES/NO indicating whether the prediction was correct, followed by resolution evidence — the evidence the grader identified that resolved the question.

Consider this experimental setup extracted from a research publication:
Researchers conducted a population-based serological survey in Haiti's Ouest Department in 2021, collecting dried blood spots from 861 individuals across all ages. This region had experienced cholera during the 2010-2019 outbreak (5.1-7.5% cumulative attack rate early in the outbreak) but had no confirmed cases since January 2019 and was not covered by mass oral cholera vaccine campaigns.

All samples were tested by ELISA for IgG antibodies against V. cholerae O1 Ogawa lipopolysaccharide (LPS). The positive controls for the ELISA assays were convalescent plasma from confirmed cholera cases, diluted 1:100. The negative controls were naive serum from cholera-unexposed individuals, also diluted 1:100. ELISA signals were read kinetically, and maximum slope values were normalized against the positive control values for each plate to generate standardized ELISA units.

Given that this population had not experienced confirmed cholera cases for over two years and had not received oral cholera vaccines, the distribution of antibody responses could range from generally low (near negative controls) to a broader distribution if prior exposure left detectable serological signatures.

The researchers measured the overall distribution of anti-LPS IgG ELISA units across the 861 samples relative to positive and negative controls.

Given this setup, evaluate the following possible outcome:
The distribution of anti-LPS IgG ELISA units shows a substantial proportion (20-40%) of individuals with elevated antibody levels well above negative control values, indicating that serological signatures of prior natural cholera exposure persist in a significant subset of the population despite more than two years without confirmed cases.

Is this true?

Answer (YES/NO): NO